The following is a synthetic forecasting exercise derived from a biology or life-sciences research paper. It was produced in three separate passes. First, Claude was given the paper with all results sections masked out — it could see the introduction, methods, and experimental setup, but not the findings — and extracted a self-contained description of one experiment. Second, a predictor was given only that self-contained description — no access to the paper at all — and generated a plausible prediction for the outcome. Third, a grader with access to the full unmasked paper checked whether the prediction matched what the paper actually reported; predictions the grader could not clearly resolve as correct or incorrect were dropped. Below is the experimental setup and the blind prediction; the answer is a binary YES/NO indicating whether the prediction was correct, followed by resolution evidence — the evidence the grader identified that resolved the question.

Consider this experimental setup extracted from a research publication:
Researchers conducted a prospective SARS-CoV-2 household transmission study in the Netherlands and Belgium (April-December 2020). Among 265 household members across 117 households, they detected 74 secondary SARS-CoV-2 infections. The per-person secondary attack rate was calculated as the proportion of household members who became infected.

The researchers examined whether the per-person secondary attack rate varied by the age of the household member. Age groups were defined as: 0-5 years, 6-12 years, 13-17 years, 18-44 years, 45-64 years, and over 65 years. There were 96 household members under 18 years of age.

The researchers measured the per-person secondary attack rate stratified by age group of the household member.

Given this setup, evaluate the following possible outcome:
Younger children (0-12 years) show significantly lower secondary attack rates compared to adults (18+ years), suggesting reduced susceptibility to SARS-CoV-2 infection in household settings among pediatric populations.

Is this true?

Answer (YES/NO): NO